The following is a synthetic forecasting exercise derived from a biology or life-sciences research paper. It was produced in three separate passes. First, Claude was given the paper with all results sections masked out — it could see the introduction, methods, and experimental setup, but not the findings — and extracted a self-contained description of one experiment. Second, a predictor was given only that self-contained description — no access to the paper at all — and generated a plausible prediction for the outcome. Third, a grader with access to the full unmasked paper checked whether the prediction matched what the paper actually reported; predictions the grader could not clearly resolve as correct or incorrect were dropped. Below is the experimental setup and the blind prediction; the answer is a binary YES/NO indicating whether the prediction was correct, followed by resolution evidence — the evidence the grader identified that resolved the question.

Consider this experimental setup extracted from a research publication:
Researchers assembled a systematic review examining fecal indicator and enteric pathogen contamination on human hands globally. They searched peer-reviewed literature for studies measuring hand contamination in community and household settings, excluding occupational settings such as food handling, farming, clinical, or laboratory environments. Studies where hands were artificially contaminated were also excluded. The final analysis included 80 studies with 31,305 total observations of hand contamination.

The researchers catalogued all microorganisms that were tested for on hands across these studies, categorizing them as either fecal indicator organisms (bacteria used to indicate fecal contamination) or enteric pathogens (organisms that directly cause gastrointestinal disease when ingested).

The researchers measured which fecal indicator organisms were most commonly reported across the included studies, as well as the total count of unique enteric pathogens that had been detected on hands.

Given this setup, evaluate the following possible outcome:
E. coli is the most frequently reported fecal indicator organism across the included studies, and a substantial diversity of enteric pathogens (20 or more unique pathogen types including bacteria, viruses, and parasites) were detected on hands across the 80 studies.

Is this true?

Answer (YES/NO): NO